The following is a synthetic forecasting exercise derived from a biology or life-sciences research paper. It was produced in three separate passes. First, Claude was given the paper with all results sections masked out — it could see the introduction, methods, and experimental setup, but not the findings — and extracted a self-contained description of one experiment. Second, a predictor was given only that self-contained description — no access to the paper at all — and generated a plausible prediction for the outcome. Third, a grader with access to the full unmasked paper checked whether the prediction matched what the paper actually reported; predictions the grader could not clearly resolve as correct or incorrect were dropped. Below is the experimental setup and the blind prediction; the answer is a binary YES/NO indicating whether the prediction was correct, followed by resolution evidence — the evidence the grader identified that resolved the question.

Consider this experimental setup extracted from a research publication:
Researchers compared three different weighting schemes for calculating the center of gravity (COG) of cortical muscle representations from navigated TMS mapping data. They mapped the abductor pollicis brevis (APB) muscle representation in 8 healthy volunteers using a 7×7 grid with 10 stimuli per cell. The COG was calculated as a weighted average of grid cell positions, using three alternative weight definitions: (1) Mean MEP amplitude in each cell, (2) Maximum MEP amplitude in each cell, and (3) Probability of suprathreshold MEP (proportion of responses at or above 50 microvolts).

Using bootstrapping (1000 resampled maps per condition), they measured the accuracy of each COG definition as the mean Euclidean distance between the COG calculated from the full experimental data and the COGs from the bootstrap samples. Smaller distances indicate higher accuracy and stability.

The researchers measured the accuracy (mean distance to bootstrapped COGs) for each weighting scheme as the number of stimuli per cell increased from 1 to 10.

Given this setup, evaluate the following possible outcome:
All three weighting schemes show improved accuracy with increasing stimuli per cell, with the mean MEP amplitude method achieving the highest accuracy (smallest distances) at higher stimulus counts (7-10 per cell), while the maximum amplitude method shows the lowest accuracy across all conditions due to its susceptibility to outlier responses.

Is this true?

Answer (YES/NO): NO